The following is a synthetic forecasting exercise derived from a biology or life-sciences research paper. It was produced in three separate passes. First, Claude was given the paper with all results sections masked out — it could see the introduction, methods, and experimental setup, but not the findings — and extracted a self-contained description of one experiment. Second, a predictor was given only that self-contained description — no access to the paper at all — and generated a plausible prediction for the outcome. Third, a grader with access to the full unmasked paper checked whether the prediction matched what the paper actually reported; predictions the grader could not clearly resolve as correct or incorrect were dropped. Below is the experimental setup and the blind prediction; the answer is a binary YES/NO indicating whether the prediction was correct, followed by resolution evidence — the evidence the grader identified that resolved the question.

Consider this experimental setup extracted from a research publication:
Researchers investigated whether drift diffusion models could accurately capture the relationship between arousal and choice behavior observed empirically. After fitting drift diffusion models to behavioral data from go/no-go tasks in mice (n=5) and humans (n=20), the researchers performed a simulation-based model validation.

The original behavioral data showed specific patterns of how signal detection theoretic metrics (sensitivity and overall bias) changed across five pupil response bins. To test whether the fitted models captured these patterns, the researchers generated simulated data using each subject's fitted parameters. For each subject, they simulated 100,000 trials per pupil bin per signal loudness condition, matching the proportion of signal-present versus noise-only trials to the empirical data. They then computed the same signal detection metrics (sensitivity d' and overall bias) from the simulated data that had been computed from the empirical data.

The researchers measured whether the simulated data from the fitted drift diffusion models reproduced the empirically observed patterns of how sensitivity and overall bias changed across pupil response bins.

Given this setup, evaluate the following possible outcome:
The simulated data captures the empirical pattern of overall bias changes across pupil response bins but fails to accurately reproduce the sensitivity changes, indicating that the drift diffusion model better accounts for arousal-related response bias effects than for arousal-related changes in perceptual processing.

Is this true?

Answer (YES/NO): NO